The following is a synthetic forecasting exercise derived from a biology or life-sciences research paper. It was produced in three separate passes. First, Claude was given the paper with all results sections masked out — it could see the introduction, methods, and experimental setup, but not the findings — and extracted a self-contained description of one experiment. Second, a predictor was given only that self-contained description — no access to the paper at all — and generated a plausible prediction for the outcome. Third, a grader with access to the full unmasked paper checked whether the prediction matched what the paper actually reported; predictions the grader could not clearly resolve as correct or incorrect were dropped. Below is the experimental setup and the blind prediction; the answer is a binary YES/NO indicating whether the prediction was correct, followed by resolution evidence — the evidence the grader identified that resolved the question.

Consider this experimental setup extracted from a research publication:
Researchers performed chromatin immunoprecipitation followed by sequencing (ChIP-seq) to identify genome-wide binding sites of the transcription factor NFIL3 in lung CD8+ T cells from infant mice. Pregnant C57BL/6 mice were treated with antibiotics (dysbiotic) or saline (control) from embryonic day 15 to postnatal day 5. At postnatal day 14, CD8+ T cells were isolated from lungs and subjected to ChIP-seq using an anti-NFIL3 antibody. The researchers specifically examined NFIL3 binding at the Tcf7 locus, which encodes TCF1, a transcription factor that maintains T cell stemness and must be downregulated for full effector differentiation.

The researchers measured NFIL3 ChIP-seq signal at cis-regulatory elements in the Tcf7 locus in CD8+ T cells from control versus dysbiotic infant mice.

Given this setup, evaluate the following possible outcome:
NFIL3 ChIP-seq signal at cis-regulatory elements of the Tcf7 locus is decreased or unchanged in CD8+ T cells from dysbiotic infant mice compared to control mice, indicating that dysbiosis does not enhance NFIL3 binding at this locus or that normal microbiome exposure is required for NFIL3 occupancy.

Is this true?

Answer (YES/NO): YES